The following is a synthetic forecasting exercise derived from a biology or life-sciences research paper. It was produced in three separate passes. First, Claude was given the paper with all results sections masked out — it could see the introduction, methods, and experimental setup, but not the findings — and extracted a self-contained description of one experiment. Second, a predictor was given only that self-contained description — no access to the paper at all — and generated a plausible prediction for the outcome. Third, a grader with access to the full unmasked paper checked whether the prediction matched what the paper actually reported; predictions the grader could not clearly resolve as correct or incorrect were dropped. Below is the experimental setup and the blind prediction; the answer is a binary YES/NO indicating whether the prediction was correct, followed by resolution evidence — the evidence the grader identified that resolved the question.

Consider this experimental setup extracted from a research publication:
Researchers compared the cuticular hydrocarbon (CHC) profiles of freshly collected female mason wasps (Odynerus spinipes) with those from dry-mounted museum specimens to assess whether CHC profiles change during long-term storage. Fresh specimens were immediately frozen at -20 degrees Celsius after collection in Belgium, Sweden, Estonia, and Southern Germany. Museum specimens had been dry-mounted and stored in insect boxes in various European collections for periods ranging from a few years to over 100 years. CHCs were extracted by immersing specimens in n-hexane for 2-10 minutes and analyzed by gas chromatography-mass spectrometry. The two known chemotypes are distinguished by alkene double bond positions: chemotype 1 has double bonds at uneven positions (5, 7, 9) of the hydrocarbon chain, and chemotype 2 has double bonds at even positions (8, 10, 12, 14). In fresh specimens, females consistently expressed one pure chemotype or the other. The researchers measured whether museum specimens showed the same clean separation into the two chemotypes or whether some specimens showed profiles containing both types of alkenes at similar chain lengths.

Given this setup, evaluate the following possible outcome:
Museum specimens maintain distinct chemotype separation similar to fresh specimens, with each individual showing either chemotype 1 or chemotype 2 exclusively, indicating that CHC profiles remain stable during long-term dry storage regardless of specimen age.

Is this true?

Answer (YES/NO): NO